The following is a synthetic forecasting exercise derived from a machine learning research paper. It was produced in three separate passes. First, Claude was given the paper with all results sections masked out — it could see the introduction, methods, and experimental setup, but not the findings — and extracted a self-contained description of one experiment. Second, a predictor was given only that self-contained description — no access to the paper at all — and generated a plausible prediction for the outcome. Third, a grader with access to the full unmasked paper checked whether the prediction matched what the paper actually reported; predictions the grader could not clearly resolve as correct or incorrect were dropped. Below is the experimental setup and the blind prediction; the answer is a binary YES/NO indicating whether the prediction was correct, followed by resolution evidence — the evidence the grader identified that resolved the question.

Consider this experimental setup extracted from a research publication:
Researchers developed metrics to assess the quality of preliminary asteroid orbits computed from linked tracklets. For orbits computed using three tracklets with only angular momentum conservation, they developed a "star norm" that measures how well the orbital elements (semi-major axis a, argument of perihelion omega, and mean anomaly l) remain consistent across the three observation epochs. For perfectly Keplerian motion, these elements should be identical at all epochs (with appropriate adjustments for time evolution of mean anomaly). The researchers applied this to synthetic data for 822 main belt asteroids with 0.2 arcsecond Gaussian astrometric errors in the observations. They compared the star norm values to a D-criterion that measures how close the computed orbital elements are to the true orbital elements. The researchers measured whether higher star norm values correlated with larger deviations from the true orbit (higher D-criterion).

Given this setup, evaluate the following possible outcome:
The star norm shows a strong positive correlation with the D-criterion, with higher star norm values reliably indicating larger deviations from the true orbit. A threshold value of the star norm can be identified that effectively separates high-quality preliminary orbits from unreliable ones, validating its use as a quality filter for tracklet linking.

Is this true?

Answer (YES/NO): YES